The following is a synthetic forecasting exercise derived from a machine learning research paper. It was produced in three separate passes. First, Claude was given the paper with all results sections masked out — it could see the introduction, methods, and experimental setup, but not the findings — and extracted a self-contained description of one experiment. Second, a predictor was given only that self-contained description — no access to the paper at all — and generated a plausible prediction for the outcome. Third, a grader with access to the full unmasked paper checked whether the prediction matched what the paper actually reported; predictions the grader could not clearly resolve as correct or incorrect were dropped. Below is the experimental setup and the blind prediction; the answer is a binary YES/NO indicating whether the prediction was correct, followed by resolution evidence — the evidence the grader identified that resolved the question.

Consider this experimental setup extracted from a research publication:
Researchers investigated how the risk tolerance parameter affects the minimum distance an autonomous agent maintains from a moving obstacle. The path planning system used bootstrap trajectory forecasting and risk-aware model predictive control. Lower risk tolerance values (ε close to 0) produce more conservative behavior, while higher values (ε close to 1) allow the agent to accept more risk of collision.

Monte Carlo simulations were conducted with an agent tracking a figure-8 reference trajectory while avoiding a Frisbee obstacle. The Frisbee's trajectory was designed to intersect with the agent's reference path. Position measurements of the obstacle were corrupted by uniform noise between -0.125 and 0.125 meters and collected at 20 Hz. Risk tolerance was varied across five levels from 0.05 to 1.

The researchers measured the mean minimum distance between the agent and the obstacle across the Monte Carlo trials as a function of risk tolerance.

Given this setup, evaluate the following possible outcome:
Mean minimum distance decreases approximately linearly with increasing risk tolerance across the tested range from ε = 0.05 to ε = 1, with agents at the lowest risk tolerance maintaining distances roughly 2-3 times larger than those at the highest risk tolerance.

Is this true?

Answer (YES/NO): NO